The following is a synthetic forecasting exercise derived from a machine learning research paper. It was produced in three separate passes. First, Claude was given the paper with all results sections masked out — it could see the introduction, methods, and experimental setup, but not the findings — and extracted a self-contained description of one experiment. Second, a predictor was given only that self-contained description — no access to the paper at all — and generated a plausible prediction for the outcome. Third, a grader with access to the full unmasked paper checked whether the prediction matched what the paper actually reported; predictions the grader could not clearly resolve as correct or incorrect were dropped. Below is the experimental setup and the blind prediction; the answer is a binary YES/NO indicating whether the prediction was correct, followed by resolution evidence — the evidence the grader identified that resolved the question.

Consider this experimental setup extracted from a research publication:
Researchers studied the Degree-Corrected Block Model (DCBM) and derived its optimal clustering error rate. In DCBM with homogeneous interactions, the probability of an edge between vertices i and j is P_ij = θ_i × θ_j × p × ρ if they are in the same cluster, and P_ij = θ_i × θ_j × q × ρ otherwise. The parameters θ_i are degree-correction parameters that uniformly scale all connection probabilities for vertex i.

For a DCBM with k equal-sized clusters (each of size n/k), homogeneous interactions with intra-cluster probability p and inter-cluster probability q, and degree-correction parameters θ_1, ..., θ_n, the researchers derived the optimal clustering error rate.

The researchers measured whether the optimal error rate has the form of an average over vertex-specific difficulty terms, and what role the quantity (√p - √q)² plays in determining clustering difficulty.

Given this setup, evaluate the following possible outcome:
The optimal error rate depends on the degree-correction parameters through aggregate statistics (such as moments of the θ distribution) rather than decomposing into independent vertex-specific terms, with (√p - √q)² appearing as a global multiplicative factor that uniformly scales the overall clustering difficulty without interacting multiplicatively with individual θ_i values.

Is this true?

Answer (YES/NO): NO